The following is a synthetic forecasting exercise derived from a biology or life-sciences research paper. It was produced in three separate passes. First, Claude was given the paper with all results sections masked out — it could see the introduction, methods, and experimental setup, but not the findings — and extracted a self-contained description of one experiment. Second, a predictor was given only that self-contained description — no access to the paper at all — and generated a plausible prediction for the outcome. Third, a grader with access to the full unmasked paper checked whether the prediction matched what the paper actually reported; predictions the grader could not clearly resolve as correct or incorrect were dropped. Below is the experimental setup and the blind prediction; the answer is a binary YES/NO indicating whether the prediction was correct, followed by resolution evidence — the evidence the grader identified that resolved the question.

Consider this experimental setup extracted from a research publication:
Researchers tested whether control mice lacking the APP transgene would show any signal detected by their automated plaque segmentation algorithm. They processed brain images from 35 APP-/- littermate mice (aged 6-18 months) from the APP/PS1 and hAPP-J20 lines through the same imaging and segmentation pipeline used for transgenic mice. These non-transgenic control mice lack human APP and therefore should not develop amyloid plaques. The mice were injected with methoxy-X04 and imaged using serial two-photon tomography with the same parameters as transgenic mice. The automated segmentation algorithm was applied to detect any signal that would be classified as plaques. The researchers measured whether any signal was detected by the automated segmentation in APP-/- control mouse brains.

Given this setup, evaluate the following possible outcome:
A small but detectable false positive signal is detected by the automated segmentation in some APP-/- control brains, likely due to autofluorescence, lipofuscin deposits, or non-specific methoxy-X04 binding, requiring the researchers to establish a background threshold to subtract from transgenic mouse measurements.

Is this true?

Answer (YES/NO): YES